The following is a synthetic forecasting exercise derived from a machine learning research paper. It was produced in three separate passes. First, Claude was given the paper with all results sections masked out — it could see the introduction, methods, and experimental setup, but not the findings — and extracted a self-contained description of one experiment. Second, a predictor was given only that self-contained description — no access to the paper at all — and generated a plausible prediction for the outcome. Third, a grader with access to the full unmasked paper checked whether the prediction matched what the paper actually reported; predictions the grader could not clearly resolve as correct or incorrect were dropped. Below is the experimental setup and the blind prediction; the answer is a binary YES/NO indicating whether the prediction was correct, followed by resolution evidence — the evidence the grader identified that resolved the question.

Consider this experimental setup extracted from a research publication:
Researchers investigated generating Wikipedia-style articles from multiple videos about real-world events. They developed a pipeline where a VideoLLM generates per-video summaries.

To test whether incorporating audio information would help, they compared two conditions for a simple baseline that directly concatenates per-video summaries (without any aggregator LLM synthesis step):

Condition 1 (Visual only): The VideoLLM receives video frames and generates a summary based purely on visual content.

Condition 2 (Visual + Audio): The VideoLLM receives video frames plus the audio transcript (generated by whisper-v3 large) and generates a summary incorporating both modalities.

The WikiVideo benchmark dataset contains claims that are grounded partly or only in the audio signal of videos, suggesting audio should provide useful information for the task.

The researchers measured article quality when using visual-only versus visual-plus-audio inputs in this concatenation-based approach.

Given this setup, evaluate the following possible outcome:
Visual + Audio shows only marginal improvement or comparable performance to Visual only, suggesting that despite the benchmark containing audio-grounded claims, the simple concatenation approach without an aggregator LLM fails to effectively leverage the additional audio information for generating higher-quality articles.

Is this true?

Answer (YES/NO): NO